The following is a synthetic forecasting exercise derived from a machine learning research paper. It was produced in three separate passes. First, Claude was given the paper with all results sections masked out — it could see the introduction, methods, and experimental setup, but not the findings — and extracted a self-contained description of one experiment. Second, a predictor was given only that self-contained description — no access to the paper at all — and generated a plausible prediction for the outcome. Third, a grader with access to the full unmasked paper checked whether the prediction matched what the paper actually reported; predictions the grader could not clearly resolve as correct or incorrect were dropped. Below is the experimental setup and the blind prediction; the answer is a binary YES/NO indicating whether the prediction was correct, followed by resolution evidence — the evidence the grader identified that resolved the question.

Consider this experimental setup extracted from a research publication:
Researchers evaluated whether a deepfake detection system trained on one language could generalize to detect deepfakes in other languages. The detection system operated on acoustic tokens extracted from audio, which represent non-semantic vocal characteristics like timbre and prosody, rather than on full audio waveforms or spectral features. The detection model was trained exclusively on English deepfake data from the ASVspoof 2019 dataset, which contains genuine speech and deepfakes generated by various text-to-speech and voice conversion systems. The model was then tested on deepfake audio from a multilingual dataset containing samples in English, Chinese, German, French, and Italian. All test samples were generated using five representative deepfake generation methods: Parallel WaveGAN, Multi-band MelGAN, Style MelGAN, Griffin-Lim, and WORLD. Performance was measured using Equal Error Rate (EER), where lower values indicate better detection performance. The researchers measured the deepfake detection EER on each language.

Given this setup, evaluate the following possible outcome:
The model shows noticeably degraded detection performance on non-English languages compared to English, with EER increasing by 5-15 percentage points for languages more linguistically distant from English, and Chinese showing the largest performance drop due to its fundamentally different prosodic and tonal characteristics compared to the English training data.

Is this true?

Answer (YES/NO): NO